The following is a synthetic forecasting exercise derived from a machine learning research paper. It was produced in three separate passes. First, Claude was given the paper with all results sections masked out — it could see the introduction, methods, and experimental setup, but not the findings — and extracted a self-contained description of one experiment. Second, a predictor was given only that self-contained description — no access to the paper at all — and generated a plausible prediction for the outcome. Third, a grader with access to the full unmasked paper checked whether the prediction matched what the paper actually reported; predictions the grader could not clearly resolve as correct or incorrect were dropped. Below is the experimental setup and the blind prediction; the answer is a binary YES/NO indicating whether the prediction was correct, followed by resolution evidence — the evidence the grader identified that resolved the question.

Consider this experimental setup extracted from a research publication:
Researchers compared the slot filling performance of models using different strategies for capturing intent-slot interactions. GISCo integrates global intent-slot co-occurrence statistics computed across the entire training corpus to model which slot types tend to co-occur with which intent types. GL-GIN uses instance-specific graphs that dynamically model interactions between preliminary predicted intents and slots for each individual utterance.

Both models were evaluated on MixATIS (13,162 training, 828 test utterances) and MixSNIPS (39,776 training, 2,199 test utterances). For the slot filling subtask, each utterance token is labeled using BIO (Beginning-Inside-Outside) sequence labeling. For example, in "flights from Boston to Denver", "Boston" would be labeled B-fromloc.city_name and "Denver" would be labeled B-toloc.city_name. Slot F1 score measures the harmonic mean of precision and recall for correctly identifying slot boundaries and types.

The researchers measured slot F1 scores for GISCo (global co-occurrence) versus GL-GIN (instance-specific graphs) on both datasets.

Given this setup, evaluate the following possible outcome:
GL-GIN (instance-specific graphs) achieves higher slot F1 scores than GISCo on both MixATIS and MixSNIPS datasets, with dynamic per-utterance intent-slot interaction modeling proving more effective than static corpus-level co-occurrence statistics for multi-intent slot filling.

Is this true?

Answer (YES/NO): NO